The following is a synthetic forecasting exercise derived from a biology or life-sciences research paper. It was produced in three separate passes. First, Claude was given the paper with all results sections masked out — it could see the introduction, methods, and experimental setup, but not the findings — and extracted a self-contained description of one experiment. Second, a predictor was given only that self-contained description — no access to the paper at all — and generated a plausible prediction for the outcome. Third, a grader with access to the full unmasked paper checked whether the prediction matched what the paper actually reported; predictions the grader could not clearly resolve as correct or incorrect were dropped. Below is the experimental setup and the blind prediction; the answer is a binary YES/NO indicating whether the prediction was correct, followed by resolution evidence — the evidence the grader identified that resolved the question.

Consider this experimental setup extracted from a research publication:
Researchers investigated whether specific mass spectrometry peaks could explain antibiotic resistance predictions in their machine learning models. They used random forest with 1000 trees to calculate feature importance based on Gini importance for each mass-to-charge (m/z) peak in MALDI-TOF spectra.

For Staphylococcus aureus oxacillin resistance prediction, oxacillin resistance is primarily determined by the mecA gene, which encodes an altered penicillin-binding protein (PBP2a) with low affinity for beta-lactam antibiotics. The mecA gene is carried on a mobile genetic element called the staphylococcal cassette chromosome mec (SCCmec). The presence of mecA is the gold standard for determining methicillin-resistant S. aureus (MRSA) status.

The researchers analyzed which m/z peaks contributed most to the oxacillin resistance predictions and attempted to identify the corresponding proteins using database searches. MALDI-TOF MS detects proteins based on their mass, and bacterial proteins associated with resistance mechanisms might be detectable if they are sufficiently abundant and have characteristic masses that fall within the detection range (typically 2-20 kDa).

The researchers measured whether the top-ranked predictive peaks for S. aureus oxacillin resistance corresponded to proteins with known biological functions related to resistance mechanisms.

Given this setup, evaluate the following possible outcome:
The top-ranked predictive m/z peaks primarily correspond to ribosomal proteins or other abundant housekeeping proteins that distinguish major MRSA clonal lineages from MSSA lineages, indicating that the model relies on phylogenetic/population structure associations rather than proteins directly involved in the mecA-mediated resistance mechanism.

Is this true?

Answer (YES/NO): NO